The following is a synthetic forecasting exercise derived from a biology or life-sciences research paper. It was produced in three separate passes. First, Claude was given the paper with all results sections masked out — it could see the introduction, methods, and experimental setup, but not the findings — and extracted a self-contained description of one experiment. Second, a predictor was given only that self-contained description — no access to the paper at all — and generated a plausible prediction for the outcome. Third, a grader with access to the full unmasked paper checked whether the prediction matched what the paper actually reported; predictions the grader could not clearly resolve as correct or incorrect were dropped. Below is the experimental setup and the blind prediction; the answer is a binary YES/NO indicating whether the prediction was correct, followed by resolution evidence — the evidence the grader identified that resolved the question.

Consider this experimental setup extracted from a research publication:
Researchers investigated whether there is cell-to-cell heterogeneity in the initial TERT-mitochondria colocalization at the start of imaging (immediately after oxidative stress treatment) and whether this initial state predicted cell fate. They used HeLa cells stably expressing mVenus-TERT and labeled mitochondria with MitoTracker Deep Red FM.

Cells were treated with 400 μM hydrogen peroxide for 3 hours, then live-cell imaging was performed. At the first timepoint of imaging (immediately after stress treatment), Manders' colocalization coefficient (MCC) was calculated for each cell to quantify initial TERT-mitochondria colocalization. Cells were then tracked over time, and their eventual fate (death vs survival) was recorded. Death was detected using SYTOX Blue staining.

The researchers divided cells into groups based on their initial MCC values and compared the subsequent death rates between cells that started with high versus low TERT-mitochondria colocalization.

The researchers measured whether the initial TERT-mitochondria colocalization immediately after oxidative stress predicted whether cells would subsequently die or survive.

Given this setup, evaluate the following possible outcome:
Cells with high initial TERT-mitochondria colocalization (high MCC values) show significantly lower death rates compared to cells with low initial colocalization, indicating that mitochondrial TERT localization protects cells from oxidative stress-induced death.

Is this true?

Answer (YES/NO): NO